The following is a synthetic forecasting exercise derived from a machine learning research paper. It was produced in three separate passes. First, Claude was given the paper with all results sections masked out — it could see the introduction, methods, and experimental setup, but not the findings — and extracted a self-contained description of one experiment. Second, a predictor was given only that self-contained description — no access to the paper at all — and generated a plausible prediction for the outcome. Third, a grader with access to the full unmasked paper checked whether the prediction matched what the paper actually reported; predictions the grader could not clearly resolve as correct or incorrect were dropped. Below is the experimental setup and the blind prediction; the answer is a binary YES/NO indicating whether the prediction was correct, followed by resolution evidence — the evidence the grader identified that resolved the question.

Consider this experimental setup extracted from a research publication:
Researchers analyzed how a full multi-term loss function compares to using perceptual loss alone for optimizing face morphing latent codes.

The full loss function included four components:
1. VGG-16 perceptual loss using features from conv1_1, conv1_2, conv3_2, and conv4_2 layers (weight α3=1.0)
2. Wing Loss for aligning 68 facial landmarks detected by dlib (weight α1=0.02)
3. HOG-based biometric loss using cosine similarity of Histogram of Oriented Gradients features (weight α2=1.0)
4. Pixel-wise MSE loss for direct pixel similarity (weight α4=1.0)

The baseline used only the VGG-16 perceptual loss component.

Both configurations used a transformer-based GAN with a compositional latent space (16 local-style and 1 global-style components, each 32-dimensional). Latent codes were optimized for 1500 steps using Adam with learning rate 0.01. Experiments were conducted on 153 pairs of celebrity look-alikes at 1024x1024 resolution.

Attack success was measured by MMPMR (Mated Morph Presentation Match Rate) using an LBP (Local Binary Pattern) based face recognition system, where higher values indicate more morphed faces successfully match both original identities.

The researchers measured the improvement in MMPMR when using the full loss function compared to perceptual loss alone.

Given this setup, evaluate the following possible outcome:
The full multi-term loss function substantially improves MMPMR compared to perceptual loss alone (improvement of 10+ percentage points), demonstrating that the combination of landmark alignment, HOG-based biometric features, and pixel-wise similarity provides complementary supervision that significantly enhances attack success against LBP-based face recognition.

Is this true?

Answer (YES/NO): YES